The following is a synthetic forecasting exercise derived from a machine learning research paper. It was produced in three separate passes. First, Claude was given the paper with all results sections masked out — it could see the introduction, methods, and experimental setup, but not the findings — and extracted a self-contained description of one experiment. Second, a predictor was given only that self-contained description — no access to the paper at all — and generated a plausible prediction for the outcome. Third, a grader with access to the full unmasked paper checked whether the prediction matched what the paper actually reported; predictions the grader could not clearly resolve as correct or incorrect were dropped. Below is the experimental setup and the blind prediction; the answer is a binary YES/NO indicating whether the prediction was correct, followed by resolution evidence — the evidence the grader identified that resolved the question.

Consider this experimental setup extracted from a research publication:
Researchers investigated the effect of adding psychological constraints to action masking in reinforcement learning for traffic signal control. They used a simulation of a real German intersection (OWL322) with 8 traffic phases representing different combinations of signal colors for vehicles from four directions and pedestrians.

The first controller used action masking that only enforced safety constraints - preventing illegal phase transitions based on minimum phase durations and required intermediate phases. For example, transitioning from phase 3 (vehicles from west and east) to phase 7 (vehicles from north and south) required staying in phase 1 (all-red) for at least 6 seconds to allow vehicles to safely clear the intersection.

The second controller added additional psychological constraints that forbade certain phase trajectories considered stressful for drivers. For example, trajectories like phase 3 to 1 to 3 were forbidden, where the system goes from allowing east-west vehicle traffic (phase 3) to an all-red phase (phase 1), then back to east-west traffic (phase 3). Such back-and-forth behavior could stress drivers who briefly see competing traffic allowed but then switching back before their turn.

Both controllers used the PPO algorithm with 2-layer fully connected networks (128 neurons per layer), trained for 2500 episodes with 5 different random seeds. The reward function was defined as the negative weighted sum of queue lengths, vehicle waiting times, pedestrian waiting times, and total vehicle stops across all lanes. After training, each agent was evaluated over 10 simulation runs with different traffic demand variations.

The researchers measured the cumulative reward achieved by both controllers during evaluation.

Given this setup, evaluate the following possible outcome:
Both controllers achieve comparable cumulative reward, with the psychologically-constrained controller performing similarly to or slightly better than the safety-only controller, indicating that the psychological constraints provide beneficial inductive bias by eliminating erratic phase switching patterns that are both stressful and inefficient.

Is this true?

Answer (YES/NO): NO